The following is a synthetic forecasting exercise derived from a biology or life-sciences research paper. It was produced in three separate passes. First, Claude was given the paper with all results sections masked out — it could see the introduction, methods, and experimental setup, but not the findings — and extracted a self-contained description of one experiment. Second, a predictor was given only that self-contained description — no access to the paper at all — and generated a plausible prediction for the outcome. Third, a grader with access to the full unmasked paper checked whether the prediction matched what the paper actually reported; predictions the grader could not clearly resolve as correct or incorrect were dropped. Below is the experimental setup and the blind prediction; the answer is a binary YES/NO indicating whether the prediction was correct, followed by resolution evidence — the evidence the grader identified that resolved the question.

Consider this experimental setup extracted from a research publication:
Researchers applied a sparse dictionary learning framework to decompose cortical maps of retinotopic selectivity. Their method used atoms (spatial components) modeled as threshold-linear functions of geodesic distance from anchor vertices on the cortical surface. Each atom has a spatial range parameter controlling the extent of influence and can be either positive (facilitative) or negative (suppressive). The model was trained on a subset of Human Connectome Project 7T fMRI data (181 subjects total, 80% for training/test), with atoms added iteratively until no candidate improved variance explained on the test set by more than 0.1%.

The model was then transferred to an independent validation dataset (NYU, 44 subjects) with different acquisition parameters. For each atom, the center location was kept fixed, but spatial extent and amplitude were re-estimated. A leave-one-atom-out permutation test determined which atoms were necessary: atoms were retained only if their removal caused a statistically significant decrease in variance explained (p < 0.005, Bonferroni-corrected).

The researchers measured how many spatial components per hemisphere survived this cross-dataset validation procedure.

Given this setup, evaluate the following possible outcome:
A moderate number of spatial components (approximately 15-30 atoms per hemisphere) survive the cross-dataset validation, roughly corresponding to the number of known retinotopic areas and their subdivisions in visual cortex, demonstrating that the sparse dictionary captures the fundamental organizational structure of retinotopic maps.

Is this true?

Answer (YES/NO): NO